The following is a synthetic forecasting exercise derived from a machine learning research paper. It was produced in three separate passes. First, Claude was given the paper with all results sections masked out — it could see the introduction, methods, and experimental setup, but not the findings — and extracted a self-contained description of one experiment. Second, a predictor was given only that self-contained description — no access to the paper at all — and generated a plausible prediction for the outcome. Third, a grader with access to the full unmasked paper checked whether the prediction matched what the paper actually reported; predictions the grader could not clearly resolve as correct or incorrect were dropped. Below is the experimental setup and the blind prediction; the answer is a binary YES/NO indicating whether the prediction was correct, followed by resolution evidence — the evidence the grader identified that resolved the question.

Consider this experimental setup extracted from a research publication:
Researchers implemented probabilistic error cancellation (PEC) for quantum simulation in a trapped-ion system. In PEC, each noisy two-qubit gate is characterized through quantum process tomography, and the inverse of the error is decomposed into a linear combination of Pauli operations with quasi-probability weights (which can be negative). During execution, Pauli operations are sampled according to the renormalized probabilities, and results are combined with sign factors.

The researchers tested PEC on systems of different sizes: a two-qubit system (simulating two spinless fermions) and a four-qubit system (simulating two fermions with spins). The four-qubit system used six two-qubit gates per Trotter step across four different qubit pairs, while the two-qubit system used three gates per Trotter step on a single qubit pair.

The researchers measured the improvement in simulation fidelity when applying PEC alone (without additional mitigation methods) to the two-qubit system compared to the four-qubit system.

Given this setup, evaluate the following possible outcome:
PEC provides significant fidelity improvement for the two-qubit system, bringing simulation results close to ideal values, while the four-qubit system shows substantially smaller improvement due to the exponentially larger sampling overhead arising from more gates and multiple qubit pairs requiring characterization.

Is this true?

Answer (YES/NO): NO